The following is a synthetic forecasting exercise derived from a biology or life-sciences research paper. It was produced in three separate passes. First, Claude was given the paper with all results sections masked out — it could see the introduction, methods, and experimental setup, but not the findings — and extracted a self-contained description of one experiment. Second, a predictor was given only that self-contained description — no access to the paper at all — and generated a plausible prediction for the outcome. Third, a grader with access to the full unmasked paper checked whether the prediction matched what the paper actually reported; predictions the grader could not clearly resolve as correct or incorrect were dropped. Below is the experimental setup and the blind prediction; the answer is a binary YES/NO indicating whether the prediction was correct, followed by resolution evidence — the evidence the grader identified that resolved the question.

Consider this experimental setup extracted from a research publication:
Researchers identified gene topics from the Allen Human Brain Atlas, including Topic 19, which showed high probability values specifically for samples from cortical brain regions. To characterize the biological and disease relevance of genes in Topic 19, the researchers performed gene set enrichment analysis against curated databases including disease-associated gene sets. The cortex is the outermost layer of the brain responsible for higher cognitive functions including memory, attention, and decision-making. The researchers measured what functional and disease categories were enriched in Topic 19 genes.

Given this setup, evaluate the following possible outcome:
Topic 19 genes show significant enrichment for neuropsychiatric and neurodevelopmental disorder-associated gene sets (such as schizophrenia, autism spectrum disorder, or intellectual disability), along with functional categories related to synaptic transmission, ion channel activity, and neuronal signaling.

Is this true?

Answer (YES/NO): NO